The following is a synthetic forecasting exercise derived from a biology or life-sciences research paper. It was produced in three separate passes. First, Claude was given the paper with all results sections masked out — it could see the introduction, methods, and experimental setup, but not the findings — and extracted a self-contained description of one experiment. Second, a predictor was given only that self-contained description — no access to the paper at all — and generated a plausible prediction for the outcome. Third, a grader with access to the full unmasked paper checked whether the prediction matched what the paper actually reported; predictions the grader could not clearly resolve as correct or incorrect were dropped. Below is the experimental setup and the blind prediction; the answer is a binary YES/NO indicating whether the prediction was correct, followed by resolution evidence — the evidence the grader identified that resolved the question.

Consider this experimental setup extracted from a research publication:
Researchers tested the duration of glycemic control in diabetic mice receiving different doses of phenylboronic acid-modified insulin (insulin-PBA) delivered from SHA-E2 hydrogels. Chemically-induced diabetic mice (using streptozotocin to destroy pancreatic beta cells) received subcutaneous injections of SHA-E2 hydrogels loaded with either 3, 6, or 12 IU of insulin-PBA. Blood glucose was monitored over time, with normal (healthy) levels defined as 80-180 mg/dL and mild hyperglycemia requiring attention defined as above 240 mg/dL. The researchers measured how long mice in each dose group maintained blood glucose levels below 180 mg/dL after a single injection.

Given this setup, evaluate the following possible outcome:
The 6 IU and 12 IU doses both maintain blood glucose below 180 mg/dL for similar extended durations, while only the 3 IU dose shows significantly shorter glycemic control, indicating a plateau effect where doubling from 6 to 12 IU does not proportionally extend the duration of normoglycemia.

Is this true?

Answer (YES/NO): NO